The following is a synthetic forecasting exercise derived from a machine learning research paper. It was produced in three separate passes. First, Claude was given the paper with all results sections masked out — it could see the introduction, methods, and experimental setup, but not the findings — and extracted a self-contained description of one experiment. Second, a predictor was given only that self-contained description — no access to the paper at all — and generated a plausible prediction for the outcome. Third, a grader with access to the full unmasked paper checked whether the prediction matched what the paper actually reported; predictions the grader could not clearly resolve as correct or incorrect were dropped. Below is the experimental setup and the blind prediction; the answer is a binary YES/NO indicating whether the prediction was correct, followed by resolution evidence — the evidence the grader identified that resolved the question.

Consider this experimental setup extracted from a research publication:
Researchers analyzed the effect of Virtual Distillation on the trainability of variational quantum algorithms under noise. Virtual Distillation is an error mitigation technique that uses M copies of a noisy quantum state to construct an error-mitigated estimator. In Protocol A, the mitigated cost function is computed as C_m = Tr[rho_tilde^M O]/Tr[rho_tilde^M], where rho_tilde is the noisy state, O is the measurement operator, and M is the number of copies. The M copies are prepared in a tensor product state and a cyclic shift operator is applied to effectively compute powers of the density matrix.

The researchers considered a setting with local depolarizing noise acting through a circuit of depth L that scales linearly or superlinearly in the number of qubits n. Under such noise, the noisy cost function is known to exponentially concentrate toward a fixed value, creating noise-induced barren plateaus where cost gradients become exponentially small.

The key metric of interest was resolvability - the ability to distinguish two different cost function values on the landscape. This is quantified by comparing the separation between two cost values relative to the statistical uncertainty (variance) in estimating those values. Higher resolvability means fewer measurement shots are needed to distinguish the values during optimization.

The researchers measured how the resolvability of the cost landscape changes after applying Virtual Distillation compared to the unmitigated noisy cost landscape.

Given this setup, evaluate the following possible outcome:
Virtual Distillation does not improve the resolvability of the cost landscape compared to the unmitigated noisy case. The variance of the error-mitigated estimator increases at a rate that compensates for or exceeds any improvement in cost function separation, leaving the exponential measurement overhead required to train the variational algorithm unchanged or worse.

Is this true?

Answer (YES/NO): YES